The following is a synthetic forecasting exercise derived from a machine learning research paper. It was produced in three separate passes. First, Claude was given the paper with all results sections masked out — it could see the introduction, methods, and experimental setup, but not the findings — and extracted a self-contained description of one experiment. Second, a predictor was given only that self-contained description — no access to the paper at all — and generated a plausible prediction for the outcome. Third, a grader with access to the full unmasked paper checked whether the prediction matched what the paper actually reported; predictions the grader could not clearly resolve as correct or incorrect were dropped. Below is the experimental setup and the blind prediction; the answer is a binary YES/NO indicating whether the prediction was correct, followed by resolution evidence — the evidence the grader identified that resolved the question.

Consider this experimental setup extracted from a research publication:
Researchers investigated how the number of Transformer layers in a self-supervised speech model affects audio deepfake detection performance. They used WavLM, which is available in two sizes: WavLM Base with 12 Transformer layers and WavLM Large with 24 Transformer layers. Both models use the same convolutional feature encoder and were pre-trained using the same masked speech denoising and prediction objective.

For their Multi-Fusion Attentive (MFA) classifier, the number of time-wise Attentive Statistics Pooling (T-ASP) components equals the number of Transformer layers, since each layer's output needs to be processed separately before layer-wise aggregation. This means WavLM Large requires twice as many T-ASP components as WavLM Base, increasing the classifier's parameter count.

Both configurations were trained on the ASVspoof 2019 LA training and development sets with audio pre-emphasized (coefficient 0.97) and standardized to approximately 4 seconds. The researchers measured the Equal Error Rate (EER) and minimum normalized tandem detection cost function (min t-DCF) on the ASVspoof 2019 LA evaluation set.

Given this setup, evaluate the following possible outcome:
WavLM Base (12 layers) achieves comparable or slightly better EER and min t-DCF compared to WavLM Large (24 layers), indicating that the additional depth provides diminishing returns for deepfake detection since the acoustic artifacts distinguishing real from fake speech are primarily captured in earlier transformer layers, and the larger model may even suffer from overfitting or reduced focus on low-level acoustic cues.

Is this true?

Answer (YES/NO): NO